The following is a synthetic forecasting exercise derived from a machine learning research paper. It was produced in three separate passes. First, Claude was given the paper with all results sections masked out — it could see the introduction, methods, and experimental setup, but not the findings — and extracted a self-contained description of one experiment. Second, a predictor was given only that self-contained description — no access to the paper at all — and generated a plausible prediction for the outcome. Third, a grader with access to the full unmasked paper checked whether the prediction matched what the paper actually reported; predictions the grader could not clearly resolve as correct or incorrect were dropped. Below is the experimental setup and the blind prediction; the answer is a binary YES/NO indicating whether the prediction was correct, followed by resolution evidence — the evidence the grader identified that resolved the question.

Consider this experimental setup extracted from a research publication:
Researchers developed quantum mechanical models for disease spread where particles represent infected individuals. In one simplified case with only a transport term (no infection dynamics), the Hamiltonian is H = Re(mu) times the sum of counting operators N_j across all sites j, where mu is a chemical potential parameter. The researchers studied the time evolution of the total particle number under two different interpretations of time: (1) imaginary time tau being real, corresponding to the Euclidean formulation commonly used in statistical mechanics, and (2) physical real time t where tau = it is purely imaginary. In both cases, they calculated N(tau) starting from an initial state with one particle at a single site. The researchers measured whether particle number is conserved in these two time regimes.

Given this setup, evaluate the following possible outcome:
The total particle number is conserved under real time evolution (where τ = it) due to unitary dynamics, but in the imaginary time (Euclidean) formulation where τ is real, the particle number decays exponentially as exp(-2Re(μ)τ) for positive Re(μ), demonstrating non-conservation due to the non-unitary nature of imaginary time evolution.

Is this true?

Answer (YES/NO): NO